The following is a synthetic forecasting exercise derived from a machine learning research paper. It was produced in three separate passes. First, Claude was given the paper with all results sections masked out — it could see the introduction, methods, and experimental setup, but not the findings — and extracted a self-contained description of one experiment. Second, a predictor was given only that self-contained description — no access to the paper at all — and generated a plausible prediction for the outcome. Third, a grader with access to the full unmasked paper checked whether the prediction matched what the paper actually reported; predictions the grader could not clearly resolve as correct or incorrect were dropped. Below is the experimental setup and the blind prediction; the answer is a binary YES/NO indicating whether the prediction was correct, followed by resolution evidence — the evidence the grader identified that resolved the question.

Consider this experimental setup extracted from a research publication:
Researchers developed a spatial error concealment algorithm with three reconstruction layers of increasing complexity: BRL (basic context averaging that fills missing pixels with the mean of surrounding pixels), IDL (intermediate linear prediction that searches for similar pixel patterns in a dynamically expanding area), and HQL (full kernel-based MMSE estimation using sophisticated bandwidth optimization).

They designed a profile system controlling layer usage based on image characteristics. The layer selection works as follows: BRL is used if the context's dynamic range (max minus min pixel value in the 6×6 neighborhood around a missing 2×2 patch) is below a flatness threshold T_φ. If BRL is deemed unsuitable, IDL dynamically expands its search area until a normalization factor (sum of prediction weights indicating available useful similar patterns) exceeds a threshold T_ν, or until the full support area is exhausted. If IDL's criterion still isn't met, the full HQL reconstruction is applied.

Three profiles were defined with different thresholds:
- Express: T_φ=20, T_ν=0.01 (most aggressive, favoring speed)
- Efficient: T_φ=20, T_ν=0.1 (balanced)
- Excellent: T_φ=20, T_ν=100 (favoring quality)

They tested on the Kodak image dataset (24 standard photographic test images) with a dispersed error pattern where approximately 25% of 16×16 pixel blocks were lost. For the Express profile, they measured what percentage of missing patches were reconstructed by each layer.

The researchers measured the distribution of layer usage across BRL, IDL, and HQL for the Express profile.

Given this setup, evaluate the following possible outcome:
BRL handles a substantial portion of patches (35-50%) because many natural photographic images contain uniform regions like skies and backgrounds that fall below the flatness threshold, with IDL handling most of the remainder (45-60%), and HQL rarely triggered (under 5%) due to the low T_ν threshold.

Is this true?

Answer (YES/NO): NO